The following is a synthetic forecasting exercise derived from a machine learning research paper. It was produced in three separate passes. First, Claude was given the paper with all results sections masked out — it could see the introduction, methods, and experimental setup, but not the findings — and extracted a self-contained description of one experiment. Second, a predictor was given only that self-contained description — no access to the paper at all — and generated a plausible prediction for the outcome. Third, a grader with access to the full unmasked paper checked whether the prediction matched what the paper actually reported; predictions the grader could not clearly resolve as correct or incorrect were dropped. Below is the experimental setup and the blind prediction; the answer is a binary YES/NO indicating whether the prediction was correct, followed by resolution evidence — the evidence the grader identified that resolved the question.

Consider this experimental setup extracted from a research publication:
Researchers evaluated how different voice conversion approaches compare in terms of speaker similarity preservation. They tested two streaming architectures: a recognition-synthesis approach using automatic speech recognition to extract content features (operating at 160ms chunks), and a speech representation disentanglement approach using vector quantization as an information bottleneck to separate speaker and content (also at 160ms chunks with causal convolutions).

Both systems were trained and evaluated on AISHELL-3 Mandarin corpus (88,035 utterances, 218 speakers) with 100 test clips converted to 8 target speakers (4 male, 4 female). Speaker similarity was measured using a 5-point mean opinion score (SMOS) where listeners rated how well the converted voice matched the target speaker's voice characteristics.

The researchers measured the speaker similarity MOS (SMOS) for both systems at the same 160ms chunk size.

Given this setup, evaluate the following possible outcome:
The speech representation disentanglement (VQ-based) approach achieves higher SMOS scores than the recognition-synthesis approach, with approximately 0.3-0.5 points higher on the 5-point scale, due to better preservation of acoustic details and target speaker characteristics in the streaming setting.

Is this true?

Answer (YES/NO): NO